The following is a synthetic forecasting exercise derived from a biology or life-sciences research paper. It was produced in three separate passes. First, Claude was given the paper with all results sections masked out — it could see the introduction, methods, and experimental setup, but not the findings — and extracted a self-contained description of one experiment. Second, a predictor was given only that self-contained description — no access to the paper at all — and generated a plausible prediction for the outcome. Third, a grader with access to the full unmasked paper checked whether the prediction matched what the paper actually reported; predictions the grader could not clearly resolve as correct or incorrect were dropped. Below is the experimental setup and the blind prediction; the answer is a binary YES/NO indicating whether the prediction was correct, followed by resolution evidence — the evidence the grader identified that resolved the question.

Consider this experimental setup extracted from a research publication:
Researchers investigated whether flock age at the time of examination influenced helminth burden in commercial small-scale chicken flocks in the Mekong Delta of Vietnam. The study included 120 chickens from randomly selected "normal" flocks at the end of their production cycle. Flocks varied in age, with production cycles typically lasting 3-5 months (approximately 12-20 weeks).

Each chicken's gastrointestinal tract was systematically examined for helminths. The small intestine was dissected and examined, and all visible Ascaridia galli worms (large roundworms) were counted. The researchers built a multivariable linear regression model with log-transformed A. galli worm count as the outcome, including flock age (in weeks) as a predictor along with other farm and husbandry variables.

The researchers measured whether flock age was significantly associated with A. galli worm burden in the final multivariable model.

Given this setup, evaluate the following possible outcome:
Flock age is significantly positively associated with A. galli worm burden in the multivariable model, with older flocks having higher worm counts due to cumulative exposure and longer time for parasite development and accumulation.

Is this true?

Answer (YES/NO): NO